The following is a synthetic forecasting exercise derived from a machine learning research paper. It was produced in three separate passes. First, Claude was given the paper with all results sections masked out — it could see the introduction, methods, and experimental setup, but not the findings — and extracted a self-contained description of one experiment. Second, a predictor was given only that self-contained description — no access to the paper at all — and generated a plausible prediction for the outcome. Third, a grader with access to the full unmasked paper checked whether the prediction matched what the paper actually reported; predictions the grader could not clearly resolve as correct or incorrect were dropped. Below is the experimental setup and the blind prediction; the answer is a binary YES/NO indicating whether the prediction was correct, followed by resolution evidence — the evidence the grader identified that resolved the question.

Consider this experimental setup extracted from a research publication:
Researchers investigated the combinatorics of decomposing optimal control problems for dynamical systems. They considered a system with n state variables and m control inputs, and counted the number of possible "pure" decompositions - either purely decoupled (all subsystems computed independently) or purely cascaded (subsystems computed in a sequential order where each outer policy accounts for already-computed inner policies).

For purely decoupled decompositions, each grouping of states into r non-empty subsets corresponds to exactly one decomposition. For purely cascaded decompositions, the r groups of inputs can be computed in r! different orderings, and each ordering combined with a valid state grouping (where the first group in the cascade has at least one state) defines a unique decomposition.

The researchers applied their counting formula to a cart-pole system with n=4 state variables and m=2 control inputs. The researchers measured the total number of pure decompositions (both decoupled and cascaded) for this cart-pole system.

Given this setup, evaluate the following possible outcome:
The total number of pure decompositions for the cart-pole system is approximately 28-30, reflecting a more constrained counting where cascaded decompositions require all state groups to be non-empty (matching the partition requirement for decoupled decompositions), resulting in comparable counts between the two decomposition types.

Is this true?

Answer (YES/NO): NO